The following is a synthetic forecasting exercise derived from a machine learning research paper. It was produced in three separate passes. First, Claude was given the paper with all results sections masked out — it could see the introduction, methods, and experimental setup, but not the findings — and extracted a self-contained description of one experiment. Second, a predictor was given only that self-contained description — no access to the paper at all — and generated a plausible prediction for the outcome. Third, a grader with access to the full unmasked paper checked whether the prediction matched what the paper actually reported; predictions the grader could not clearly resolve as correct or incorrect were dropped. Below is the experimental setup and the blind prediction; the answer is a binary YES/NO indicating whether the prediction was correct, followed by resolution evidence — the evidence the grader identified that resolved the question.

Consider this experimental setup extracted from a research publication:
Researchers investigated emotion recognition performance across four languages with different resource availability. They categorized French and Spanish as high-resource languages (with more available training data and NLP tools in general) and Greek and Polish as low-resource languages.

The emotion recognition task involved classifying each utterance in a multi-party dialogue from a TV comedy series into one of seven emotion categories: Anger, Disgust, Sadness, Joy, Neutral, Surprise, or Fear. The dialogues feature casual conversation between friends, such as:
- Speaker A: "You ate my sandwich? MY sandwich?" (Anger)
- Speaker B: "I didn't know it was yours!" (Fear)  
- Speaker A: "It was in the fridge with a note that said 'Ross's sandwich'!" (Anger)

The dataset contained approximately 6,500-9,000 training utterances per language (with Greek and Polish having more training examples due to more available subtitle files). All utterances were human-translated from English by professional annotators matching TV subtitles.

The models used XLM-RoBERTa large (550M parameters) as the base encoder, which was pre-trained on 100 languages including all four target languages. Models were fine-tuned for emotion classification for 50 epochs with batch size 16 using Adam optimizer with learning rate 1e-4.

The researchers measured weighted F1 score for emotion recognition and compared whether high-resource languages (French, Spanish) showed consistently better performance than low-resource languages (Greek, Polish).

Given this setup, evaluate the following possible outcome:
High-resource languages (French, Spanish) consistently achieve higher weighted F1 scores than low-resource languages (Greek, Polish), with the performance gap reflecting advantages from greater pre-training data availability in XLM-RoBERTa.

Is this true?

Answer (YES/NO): NO